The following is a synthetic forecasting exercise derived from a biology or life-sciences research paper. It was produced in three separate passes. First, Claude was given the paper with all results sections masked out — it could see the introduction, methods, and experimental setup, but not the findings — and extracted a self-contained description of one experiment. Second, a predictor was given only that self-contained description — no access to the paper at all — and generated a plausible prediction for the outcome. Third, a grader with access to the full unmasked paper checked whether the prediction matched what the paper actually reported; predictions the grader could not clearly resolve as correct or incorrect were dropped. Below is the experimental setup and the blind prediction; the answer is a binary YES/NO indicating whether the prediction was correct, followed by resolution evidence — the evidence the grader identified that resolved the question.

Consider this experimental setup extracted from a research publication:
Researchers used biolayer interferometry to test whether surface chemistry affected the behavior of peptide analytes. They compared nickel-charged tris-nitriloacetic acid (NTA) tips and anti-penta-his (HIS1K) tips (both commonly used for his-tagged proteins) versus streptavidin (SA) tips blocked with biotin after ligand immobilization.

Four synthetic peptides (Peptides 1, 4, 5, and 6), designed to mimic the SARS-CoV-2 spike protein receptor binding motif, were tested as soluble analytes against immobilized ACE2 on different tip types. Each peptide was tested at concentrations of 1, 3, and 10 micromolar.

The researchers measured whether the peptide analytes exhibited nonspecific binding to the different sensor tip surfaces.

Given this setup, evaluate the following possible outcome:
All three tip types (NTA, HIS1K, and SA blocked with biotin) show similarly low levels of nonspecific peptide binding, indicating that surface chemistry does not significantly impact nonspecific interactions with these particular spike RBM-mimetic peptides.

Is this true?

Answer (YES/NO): NO